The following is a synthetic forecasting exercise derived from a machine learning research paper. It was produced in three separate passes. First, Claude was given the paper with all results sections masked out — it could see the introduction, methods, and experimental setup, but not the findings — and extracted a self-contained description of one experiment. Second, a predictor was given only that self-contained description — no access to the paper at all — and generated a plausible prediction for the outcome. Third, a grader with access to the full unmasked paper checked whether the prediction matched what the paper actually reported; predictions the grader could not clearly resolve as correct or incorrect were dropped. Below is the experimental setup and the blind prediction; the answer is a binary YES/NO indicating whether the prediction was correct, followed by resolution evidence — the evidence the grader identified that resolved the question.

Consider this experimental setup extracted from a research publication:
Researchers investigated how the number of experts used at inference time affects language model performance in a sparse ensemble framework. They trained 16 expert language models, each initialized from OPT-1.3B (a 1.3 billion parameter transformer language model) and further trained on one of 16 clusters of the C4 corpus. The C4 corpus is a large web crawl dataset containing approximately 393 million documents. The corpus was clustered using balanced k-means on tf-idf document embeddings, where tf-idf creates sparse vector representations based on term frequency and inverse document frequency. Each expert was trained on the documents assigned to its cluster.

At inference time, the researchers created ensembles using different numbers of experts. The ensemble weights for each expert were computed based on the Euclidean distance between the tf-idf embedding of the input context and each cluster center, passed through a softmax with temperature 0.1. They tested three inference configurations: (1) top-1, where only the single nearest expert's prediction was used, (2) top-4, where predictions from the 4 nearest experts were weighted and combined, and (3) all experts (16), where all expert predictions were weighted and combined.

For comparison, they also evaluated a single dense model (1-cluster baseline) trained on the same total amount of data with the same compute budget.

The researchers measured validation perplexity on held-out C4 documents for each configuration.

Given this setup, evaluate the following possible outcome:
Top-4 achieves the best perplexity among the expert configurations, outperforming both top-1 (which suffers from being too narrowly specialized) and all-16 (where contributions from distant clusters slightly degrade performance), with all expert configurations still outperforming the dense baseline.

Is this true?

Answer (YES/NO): NO